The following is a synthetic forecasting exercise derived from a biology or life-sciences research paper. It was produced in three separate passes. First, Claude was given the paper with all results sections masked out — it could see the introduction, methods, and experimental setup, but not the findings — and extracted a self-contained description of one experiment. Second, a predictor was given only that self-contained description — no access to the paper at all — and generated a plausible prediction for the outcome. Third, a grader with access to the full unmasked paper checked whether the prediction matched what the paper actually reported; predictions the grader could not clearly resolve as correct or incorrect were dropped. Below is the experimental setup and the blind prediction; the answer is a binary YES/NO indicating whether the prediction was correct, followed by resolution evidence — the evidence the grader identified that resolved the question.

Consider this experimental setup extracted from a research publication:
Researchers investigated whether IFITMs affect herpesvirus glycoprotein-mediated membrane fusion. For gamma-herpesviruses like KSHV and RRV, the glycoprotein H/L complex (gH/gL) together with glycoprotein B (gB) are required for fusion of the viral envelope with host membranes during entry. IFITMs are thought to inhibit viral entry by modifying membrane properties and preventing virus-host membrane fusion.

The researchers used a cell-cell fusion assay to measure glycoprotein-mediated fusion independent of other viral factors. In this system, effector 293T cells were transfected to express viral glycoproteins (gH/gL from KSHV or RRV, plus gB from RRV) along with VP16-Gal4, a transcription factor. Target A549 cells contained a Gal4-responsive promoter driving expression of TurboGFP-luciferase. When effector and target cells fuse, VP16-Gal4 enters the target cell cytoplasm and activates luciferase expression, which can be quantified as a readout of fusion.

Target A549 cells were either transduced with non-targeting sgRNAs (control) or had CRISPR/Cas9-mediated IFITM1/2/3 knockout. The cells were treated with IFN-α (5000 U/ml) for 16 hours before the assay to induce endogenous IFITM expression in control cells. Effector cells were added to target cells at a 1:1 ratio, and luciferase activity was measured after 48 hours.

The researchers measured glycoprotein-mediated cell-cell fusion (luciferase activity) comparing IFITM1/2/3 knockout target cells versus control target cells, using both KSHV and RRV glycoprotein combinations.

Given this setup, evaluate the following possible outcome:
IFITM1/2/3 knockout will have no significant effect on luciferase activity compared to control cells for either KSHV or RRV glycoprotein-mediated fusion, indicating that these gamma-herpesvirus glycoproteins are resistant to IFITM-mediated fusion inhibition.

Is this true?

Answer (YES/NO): NO